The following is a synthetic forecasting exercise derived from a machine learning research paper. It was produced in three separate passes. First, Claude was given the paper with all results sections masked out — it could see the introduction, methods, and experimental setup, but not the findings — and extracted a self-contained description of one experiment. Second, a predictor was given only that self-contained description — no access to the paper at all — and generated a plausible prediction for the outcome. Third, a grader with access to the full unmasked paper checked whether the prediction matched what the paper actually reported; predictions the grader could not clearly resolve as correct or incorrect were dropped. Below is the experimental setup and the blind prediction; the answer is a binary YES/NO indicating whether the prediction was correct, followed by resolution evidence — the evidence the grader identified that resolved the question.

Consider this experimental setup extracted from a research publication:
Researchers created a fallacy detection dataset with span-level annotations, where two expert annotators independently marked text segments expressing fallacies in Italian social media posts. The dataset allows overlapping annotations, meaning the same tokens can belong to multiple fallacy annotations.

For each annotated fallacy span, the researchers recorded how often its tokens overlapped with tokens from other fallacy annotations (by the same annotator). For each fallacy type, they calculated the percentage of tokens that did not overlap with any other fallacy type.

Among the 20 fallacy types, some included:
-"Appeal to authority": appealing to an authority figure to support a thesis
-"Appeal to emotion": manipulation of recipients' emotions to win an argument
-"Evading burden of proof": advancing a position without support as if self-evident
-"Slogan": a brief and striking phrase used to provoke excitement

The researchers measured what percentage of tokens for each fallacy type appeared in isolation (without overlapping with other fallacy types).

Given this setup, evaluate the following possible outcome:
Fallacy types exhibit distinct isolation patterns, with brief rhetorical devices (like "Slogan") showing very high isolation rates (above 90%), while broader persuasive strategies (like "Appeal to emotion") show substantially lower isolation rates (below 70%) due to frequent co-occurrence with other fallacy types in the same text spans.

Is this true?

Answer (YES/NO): NO